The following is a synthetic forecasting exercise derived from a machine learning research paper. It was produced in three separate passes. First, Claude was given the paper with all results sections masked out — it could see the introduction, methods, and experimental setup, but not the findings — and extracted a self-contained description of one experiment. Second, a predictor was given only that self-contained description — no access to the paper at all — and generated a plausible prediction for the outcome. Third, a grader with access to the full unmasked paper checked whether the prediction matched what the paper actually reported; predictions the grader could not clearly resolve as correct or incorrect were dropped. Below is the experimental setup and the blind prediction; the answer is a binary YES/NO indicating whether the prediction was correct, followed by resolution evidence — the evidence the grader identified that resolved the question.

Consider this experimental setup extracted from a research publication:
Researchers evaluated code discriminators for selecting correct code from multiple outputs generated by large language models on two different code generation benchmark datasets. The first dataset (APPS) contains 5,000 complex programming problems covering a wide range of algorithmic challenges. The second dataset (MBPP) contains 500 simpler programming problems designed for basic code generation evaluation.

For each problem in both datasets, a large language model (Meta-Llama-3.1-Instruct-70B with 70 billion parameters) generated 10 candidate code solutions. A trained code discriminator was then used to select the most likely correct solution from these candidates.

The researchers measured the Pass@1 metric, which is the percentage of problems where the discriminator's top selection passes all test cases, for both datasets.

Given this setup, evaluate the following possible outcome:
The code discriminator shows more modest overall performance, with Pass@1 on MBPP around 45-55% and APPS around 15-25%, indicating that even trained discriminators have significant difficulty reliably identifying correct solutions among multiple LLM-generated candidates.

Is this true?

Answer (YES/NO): NO